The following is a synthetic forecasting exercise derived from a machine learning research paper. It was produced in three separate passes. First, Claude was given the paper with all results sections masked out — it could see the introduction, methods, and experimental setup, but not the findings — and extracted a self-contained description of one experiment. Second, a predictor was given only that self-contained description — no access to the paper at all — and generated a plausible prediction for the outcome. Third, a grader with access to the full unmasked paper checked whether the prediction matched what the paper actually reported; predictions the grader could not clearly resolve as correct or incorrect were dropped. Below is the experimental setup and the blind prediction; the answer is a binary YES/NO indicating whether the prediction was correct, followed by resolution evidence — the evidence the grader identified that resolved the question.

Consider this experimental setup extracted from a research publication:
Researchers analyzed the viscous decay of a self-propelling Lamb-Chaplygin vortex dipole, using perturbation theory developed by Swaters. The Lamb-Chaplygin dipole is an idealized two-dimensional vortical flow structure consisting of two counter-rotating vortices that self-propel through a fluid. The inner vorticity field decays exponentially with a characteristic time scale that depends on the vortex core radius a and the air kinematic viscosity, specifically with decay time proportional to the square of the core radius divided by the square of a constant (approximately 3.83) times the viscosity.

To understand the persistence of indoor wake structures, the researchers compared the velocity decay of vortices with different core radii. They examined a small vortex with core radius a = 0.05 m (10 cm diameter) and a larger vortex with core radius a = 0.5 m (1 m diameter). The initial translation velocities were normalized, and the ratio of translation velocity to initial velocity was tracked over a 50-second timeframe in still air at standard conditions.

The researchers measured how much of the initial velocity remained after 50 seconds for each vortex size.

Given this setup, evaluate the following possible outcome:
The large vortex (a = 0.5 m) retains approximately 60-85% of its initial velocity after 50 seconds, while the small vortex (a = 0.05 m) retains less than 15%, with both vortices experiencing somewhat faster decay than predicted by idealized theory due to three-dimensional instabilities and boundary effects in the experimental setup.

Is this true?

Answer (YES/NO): NO